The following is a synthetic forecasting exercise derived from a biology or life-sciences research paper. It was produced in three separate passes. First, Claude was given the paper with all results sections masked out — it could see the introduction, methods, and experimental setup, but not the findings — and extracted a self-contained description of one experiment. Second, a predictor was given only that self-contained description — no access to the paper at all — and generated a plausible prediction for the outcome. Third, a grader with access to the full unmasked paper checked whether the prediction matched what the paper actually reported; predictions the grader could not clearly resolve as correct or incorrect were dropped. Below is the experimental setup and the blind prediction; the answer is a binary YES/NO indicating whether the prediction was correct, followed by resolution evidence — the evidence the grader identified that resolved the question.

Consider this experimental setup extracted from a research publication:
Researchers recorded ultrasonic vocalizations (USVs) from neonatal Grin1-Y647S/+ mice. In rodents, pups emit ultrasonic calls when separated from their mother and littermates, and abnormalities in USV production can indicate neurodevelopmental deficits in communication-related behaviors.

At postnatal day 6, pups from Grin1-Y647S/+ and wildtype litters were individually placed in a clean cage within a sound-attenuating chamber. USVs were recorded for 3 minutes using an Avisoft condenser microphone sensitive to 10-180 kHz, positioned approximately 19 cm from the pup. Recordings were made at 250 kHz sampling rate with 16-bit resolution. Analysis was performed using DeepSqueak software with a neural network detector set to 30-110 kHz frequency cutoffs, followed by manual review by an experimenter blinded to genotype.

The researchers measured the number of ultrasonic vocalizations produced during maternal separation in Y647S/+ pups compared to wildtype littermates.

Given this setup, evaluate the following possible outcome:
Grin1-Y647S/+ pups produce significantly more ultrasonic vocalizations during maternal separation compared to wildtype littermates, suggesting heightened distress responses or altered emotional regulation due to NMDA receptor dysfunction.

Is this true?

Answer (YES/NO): YES